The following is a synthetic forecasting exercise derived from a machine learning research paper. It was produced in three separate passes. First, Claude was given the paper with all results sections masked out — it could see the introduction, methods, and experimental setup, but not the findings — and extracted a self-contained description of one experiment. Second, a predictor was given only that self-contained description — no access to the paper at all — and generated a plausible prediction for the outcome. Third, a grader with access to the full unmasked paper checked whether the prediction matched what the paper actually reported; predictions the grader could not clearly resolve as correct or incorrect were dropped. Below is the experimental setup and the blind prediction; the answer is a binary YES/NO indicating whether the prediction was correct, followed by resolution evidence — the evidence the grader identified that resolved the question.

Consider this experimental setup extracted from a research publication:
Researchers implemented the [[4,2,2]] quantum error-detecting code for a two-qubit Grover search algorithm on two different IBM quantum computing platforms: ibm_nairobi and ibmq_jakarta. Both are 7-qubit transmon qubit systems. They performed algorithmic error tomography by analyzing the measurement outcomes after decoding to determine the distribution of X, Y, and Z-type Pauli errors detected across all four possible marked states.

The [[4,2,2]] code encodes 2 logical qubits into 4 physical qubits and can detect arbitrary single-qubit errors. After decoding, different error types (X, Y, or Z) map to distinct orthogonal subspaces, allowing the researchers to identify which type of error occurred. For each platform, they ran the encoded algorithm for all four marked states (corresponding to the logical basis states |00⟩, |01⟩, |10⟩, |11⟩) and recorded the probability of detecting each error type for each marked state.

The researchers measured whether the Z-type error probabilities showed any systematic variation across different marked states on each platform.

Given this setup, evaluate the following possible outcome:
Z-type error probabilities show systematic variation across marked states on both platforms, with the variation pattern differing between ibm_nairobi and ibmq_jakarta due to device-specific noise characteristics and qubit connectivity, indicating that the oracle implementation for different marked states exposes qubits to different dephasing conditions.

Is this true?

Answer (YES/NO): NO